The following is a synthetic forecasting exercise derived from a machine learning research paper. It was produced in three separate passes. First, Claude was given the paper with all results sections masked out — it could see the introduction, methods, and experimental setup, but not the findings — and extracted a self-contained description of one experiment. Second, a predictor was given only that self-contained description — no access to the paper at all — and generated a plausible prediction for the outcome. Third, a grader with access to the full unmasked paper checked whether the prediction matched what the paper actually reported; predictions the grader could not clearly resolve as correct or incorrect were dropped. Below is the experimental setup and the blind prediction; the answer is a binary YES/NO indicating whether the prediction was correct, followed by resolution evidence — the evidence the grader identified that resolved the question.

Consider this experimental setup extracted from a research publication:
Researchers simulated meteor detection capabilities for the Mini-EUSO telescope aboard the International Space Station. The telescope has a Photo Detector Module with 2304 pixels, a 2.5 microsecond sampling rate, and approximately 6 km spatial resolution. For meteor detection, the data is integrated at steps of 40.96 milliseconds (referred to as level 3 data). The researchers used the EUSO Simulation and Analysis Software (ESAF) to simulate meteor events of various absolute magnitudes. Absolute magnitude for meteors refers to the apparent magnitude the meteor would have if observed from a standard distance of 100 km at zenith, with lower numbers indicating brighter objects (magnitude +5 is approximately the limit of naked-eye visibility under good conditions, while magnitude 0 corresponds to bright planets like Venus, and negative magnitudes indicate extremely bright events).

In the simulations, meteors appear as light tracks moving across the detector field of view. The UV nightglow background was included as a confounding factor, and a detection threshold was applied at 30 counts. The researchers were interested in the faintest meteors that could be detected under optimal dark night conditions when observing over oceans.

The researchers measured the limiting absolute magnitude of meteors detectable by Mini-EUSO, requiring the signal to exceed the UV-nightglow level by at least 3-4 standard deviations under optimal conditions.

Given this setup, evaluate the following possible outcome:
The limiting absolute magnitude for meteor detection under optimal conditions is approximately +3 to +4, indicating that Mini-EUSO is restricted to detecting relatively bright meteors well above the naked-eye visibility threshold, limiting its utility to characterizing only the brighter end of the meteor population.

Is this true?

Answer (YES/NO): NO